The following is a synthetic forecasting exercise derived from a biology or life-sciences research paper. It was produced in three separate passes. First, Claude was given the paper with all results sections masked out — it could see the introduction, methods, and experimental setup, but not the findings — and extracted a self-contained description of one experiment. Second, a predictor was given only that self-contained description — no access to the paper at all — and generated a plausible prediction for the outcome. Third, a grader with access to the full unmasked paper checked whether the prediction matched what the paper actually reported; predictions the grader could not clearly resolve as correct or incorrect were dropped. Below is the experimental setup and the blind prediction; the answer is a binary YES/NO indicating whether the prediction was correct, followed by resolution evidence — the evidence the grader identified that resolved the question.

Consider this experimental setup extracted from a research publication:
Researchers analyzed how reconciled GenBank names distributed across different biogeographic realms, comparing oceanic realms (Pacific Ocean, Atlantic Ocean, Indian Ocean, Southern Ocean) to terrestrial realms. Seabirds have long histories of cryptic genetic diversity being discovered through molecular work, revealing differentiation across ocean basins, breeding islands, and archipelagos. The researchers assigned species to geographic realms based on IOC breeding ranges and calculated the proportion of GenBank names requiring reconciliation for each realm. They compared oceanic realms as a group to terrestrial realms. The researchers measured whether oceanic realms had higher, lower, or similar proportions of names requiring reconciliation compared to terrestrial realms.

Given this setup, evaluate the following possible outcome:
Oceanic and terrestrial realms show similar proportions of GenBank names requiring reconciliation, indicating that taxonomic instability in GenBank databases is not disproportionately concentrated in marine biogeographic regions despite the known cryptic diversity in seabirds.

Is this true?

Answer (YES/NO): NO